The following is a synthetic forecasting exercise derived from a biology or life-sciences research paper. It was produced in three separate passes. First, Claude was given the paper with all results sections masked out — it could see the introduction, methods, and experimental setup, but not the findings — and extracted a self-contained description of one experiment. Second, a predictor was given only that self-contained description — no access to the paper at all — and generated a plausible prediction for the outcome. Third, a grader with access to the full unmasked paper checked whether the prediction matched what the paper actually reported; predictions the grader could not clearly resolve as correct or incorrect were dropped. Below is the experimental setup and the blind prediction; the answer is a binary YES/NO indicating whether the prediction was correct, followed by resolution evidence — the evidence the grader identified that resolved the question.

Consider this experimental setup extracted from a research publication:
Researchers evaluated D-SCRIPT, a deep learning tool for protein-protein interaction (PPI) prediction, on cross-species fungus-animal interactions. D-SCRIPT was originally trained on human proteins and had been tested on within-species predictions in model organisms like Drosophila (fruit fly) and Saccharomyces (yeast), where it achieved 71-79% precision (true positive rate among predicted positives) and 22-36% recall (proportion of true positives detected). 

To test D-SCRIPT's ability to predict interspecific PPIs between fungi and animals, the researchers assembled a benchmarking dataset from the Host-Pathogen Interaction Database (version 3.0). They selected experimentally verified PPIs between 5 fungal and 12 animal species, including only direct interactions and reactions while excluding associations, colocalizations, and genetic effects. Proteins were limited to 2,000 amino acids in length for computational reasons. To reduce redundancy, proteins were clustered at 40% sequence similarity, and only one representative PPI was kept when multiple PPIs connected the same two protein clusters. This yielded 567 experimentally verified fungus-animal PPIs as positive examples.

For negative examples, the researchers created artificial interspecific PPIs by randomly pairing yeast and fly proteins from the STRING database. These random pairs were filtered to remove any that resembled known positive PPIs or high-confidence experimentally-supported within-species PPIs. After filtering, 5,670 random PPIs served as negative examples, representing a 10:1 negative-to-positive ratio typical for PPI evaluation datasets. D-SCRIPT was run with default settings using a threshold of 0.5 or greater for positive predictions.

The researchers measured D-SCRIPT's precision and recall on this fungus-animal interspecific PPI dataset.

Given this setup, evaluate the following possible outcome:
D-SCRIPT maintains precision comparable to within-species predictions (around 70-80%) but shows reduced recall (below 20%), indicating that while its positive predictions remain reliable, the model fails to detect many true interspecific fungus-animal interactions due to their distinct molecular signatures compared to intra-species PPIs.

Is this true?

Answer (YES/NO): NO